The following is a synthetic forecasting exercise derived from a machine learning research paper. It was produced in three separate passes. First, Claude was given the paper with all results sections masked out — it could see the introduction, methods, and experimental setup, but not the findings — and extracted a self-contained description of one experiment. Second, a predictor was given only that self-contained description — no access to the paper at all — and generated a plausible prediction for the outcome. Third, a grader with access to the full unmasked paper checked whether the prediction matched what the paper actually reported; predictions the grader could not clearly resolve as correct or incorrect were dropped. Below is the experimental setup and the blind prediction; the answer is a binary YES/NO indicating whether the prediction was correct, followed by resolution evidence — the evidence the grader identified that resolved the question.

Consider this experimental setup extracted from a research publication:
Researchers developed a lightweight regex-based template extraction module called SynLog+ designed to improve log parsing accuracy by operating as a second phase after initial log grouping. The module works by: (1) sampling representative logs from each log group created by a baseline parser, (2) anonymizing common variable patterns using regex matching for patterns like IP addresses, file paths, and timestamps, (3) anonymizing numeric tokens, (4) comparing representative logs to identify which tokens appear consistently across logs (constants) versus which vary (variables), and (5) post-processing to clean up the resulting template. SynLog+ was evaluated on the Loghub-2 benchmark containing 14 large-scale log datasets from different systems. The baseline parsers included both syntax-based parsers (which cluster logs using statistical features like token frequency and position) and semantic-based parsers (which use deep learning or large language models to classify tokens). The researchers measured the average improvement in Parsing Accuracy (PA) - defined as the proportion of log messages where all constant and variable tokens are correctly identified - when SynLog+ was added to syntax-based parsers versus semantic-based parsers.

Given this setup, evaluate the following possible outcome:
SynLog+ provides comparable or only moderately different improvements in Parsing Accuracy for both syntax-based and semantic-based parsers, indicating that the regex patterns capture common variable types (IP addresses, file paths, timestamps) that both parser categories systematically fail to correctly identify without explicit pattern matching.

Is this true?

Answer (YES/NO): NO